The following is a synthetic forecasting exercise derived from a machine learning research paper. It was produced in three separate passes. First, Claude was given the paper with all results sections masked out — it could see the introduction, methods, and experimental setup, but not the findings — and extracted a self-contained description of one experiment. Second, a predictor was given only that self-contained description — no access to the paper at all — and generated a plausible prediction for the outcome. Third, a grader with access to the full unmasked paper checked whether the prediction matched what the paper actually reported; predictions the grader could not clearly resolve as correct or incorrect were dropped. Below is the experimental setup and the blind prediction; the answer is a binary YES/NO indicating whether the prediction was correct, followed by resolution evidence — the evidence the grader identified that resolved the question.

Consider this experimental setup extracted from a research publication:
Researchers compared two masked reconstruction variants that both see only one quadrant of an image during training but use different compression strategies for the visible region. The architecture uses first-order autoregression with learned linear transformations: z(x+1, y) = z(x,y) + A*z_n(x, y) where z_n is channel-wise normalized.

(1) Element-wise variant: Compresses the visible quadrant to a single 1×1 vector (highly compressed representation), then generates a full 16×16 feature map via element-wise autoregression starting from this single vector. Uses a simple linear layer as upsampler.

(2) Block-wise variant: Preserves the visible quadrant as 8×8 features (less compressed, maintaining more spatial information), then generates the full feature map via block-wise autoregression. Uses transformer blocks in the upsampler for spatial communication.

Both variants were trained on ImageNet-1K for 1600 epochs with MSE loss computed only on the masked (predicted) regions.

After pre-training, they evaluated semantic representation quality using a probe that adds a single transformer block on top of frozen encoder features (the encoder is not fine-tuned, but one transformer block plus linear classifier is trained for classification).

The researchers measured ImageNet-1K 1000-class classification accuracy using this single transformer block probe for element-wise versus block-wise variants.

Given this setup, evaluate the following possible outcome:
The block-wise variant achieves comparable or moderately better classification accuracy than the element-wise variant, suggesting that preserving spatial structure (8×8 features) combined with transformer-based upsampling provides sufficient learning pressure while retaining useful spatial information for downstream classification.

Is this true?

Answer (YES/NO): NO